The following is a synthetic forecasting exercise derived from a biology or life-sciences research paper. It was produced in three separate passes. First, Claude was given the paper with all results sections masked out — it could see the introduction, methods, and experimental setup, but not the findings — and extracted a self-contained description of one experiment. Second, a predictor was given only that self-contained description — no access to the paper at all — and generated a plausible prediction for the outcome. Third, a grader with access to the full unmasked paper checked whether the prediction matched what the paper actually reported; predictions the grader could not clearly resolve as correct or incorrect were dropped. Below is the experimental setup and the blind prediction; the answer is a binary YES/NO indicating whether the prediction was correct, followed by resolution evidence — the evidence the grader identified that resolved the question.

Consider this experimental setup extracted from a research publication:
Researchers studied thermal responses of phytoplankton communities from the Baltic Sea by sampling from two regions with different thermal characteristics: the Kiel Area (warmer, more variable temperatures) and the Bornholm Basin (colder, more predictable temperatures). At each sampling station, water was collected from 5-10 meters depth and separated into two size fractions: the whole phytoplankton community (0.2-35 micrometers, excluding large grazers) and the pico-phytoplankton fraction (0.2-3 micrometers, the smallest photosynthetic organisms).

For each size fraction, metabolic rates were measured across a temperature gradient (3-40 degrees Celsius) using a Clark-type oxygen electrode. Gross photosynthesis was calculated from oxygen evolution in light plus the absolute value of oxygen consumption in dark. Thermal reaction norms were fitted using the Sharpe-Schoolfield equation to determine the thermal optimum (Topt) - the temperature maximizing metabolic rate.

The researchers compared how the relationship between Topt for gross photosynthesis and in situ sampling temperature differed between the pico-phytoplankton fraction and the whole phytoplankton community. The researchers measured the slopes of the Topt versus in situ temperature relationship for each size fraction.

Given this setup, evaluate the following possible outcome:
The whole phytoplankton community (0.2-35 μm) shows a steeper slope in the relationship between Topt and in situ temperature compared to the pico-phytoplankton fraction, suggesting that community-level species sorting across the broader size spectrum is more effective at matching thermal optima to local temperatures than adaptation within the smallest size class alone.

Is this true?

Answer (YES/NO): YES